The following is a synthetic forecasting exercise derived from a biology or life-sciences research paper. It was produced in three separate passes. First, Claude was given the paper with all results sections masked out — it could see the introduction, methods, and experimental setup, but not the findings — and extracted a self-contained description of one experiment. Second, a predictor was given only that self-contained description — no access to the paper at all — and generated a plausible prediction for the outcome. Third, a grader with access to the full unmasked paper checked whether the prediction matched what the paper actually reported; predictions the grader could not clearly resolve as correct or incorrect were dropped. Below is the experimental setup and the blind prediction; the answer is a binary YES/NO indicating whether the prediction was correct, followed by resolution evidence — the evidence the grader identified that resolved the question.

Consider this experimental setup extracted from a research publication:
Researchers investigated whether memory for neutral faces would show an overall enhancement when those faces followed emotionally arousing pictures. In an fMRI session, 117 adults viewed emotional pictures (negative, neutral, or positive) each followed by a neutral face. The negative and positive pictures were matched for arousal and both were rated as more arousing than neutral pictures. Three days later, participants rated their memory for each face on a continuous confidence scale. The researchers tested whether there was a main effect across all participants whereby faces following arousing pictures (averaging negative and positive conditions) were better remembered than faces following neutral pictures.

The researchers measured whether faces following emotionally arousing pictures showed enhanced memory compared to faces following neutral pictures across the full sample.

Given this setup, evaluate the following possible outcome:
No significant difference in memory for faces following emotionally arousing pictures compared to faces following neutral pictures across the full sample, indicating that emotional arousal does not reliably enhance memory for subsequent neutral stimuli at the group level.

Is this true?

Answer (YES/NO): YES